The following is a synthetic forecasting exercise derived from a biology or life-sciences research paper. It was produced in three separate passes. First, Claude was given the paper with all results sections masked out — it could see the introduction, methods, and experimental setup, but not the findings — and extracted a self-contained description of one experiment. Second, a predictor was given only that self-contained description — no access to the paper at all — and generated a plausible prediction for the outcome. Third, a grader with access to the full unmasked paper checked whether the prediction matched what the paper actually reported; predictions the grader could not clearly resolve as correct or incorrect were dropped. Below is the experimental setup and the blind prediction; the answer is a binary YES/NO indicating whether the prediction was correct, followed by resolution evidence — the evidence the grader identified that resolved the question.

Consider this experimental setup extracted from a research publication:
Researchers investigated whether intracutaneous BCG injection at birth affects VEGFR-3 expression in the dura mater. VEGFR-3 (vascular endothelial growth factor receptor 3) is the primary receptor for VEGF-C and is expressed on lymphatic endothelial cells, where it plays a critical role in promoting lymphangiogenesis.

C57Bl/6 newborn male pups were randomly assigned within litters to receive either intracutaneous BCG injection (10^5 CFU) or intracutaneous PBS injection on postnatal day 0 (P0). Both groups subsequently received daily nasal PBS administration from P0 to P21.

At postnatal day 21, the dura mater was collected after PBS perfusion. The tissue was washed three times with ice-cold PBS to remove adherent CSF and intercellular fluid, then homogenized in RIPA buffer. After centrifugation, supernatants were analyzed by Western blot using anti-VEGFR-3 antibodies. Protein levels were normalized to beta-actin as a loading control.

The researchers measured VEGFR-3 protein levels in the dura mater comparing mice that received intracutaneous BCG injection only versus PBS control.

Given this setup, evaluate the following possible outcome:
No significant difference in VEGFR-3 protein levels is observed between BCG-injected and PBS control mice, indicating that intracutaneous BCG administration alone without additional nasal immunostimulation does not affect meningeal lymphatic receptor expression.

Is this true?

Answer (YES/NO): YES